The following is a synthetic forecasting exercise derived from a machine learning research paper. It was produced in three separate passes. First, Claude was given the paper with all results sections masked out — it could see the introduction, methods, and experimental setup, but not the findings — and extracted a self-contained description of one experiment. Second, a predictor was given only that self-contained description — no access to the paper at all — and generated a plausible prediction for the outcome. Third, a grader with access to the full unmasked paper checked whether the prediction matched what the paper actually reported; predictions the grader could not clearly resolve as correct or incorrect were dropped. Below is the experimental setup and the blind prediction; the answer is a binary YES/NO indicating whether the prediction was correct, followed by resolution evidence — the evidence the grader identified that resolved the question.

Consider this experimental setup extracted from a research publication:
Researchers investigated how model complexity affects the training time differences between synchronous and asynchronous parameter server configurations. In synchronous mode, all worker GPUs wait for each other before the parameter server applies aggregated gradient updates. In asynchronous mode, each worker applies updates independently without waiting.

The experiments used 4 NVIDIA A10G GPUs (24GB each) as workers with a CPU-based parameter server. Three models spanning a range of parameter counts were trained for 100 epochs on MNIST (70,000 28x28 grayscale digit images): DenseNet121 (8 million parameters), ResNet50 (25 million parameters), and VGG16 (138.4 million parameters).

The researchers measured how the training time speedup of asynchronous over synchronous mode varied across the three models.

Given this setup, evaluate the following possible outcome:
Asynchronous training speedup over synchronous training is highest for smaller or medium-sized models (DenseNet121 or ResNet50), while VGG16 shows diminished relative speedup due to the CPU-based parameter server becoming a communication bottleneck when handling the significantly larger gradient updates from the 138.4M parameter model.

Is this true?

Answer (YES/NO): NO